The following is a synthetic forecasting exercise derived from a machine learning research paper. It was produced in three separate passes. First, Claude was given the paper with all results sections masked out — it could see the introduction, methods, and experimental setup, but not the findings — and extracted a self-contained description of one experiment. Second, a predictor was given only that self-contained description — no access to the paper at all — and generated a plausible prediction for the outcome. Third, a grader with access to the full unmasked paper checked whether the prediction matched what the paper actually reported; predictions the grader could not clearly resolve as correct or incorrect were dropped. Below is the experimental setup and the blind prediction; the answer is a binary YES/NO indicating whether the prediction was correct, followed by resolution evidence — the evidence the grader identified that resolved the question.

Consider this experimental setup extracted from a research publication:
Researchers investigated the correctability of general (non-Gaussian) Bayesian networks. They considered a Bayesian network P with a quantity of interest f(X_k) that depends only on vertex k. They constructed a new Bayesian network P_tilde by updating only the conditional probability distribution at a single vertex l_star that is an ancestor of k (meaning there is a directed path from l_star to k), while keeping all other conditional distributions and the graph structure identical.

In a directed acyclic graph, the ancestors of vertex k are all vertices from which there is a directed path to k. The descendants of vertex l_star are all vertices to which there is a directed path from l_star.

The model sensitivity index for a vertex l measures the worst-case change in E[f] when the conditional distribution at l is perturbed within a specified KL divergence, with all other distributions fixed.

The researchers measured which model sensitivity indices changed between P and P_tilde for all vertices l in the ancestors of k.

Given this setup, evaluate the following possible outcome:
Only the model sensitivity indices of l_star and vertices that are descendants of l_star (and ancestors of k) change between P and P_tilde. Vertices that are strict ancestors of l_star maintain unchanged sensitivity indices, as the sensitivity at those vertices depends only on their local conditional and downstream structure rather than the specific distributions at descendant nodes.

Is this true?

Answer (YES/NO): YES